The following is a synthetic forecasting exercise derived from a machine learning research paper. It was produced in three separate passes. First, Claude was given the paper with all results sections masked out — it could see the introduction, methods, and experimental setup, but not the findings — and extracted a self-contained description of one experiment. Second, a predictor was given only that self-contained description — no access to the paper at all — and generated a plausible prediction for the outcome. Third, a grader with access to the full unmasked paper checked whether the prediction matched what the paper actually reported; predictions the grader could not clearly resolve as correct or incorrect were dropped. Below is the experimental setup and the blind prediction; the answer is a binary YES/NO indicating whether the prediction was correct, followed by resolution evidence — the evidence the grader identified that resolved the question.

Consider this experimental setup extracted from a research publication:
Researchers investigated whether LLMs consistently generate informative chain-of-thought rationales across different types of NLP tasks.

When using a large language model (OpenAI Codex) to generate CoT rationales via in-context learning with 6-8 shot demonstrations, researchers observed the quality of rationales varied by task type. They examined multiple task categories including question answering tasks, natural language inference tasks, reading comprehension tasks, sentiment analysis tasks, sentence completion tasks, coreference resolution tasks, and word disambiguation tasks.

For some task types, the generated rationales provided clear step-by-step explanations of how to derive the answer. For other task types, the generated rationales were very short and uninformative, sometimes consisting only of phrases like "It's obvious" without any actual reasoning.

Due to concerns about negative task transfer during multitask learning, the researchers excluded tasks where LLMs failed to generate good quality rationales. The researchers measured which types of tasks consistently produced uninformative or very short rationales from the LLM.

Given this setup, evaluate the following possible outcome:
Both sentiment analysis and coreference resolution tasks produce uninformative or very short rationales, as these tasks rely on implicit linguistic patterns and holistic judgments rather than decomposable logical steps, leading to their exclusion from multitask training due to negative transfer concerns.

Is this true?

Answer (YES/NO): YES